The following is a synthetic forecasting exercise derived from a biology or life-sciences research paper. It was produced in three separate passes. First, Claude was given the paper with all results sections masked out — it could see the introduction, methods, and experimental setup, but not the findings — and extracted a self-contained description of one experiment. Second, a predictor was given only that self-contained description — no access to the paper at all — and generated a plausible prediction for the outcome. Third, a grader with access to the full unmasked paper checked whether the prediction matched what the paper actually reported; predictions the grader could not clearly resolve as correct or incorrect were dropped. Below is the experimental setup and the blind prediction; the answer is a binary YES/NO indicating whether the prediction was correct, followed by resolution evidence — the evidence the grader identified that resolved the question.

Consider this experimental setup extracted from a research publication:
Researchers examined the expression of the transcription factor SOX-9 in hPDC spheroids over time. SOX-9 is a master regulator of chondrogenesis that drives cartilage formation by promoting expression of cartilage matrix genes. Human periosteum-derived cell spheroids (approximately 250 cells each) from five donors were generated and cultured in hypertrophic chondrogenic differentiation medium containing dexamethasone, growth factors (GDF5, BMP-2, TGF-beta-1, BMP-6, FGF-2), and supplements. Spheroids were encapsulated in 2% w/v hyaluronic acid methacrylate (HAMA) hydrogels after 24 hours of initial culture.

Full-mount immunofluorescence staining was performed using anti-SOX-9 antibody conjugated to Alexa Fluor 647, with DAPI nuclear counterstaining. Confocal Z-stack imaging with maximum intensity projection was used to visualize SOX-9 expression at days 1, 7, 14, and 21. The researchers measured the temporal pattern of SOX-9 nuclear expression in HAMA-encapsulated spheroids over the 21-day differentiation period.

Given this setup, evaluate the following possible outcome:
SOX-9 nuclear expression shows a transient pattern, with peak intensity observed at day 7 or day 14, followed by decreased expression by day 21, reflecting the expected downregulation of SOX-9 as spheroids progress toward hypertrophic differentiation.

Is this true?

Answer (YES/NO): YES